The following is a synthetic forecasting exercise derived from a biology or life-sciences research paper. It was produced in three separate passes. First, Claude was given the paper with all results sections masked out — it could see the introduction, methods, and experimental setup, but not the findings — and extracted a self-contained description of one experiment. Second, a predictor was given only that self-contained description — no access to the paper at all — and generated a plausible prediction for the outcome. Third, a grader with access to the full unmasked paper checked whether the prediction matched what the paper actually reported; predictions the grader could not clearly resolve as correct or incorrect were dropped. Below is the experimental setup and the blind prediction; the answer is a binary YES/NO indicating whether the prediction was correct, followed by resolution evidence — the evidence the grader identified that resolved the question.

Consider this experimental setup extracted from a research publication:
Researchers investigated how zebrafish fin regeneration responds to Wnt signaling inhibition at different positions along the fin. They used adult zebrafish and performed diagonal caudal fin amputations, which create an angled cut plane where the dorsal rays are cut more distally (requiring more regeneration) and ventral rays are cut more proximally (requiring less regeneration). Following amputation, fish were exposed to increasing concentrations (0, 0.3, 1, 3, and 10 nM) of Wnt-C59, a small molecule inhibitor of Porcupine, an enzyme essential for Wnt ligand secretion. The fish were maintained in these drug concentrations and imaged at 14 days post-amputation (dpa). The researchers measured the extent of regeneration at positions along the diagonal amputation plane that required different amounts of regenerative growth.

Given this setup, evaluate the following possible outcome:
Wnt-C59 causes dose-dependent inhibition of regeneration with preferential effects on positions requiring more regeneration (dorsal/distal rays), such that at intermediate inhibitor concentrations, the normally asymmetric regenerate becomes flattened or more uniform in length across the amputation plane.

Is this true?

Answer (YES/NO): YES